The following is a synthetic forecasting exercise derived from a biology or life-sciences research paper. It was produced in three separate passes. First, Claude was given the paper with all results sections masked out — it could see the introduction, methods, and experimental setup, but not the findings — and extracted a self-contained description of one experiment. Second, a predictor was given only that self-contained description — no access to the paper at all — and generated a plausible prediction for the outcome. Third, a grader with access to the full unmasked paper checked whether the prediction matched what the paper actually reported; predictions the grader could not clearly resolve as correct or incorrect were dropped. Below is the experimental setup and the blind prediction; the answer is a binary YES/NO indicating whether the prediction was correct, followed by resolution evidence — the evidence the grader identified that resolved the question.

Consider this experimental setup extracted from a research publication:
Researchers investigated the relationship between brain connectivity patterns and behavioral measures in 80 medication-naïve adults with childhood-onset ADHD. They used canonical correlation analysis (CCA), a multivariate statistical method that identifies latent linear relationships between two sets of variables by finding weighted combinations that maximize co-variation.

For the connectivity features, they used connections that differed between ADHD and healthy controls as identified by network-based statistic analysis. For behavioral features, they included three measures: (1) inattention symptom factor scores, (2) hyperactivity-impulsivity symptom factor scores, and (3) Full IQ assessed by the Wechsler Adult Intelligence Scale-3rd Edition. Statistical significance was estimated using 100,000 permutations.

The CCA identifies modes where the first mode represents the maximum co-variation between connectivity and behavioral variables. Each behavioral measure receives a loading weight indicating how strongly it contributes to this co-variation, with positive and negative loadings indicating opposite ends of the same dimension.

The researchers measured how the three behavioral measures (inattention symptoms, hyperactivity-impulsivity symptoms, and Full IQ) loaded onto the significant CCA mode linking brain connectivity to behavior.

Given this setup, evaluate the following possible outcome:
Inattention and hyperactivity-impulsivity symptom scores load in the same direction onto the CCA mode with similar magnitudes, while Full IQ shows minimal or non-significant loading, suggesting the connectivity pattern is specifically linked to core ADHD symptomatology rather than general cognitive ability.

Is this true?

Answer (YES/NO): NO